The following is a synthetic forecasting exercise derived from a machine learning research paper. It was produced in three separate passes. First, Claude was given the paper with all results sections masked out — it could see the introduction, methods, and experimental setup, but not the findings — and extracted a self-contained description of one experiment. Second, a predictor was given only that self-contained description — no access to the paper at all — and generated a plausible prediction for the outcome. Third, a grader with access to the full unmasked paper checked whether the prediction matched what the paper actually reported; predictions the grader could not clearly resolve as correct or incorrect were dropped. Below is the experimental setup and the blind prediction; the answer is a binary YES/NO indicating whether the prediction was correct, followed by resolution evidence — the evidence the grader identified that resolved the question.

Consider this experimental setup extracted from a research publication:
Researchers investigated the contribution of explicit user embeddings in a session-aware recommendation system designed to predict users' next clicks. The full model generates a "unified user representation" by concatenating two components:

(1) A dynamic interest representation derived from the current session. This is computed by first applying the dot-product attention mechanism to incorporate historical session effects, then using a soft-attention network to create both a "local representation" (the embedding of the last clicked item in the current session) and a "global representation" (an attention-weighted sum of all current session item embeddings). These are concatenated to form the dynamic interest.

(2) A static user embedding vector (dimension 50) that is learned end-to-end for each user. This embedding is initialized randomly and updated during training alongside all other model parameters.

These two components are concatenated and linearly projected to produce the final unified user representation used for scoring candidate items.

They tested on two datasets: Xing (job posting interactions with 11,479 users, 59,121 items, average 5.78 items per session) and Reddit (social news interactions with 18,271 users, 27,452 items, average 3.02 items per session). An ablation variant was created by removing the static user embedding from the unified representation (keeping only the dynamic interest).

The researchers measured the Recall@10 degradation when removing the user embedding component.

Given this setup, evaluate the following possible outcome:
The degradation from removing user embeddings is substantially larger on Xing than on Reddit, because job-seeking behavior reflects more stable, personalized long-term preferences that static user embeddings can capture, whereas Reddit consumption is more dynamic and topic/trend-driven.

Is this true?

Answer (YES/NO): YES